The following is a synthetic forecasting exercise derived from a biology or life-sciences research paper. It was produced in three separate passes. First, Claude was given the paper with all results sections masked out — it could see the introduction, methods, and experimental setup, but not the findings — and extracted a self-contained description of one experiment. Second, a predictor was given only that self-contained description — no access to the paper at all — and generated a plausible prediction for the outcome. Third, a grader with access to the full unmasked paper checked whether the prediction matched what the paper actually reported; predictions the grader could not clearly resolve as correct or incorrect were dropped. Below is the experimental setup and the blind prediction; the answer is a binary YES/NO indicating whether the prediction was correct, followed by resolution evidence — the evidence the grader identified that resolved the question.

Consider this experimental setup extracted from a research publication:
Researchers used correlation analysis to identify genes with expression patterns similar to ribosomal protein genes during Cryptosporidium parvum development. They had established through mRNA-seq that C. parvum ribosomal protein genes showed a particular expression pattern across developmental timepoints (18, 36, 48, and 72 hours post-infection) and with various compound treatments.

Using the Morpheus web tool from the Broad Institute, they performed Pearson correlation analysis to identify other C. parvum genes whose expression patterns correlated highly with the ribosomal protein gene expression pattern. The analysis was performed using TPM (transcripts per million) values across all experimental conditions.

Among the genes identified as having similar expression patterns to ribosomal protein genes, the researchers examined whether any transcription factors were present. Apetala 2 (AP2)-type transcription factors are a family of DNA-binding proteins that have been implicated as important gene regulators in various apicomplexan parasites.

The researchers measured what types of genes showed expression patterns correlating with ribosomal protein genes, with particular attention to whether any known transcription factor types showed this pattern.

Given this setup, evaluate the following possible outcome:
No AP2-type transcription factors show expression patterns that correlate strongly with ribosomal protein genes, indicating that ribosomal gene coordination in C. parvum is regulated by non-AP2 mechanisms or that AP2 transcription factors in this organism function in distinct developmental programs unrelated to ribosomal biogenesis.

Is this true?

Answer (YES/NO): YES